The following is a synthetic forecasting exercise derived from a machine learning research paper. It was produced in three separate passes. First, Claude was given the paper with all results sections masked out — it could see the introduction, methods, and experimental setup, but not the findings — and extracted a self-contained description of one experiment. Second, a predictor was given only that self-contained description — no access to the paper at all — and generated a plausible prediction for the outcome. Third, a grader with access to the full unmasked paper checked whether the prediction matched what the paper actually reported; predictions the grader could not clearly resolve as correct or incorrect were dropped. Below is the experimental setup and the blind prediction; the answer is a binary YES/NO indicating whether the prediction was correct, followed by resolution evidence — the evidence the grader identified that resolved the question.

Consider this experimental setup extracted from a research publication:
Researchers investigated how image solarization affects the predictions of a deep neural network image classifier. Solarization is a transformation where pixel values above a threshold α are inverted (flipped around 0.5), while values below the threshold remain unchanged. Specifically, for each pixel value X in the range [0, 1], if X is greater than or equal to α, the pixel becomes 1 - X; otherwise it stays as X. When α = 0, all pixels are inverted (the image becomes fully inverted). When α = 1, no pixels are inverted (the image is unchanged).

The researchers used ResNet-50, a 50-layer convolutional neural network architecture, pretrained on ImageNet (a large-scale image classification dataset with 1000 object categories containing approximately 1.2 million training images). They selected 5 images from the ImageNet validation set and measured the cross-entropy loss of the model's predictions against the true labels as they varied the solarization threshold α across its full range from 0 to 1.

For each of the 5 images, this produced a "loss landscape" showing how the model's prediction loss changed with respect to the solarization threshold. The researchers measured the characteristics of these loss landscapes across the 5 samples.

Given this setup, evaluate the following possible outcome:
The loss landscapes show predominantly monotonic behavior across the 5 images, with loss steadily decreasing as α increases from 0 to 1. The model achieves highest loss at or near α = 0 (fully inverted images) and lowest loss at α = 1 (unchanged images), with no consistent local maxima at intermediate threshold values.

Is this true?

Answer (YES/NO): NO